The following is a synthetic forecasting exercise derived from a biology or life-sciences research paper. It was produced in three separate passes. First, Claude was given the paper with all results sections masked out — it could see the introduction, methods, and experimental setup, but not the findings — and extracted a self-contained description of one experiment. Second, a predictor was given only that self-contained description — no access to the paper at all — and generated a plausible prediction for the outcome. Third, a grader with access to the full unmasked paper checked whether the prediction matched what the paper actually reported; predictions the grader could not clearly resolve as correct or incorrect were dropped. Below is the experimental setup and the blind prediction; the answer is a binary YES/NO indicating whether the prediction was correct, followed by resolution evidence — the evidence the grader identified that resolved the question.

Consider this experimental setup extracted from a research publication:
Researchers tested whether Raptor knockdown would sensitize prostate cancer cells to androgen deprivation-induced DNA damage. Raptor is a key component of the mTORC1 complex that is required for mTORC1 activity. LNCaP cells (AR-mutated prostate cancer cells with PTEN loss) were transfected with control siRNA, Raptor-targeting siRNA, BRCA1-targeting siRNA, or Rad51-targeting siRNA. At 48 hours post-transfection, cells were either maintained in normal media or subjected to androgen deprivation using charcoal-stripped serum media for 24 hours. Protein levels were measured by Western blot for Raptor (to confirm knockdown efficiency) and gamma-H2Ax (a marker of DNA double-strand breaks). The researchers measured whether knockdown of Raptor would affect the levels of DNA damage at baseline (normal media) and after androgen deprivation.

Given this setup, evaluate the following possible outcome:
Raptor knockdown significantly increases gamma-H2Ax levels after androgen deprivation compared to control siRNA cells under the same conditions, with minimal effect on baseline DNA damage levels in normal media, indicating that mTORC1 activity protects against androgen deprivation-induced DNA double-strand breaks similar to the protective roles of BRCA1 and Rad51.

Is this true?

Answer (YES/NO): NO